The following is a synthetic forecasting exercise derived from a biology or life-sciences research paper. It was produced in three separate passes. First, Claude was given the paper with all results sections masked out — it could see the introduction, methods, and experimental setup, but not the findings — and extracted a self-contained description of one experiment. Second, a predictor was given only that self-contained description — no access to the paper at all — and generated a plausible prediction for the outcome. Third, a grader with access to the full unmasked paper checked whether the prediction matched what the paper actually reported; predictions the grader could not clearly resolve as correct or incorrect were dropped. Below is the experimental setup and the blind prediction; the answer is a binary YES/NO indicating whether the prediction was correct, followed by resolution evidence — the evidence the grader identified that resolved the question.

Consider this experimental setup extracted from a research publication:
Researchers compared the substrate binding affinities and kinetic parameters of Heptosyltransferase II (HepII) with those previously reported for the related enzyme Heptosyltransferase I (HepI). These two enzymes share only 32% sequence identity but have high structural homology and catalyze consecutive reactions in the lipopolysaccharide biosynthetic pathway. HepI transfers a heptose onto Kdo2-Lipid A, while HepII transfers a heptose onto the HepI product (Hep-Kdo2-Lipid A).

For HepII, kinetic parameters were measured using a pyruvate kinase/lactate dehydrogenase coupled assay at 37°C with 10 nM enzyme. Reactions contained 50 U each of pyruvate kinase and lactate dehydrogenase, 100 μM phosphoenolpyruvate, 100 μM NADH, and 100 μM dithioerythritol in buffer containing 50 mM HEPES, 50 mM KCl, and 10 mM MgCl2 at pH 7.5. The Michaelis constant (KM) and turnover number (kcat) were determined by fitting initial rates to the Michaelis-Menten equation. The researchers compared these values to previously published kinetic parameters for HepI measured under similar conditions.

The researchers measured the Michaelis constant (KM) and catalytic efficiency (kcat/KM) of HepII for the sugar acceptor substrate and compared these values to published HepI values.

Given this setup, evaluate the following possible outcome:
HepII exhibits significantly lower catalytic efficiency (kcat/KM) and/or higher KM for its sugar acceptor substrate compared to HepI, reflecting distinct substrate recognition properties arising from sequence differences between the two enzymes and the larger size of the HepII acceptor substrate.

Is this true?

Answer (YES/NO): NO